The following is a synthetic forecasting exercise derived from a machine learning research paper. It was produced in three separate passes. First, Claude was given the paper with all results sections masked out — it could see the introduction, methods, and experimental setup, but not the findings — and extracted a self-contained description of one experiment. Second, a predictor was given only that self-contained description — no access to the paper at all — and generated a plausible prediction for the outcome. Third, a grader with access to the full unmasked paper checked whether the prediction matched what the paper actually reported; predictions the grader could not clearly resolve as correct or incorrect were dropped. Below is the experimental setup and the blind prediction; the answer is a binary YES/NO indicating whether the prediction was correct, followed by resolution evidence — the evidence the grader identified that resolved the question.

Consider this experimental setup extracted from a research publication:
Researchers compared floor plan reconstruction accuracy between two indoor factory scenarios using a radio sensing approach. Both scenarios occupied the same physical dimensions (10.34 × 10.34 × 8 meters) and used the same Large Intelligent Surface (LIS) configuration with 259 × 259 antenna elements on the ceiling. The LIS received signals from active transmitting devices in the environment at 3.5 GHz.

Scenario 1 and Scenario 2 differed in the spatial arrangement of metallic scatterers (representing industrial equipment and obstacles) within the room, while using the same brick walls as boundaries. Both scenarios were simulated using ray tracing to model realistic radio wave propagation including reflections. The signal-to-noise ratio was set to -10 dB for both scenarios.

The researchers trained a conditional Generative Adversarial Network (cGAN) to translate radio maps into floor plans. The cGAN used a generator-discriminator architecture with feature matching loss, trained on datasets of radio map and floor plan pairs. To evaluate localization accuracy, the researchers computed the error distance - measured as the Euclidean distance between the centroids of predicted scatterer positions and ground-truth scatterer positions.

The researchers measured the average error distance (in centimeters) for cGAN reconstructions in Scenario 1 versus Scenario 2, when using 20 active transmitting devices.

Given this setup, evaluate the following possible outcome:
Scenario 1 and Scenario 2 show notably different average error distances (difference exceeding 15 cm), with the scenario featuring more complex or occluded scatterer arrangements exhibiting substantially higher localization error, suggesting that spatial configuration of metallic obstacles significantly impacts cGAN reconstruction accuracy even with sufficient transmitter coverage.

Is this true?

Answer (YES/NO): NO